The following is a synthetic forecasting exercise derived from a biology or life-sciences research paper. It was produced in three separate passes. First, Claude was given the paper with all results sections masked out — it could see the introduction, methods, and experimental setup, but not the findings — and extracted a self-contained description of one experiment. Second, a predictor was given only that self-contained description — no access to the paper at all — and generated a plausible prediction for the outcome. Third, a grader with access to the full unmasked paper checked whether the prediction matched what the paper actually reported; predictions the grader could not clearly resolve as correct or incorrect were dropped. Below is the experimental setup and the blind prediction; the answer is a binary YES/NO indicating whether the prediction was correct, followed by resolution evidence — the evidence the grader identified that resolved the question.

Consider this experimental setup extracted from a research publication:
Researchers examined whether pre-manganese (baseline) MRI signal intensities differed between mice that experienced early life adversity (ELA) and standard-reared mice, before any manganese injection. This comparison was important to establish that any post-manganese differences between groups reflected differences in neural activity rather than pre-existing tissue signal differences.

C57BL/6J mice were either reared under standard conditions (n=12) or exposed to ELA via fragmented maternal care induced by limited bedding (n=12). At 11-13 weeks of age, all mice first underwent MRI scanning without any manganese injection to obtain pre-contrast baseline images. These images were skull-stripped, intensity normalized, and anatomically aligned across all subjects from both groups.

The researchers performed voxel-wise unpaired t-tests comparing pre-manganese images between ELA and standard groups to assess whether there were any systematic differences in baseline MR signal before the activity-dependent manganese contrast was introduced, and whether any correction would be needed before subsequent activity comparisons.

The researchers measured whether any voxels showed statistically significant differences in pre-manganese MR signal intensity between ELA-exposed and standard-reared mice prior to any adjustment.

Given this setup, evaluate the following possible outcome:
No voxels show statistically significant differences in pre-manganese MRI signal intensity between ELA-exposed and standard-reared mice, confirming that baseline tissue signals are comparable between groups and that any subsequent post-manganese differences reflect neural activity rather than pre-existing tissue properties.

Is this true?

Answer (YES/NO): NO